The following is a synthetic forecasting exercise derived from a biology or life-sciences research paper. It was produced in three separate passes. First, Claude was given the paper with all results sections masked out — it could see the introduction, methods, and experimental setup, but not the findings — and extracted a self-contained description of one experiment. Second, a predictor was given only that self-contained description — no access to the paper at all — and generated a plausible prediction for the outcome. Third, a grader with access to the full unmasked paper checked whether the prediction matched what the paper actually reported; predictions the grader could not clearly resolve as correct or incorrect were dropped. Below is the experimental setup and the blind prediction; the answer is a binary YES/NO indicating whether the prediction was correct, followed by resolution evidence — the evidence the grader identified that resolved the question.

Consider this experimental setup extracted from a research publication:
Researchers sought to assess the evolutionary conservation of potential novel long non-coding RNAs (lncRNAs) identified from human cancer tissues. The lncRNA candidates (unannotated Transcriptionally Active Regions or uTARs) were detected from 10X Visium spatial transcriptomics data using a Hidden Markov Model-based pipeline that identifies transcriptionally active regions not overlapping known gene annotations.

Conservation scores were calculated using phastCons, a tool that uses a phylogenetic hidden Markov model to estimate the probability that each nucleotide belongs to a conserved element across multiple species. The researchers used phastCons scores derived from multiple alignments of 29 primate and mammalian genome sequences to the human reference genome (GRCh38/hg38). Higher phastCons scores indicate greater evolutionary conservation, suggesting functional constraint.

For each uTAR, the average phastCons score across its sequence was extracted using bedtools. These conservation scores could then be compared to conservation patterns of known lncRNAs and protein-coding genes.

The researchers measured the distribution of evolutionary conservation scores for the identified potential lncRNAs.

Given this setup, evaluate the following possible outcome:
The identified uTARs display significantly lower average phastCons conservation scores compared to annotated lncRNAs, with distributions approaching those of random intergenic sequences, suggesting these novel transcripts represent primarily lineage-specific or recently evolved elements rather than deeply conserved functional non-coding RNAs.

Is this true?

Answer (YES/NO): NO